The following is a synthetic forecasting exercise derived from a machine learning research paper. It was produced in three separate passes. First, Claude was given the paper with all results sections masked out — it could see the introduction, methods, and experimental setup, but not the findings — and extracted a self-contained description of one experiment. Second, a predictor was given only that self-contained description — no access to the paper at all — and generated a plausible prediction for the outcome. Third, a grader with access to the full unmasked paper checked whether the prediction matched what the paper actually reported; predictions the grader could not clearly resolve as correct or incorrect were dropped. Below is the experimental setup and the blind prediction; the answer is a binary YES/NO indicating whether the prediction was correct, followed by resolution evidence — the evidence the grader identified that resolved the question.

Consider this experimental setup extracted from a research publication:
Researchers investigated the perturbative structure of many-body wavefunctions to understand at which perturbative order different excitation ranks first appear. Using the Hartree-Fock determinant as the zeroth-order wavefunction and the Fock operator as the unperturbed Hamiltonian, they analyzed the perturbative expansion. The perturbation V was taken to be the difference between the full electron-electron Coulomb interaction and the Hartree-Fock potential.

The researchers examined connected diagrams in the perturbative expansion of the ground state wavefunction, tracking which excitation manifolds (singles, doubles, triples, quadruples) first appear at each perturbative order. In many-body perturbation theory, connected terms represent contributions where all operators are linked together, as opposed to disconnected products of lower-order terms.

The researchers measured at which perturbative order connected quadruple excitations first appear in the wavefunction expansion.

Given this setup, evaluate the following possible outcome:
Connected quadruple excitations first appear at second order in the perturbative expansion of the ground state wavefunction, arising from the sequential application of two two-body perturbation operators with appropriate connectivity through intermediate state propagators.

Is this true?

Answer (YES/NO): NO